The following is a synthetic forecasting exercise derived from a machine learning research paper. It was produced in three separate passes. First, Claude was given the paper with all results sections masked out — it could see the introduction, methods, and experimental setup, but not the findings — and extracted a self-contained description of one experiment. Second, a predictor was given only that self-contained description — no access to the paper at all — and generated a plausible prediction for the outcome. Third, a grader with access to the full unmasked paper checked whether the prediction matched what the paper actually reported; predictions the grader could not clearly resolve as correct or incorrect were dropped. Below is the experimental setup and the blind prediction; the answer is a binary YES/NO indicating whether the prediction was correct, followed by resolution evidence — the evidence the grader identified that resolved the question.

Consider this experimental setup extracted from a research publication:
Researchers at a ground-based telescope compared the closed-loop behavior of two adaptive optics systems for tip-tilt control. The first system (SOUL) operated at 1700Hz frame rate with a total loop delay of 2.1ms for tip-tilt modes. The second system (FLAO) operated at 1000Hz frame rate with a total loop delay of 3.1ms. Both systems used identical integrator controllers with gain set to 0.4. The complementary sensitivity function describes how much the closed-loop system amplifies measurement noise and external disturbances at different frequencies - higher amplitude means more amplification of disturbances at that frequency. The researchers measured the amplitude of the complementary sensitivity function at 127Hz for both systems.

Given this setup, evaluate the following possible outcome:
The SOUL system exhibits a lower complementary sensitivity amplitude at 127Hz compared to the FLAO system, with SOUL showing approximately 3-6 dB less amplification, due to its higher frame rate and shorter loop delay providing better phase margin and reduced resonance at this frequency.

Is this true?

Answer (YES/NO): NO